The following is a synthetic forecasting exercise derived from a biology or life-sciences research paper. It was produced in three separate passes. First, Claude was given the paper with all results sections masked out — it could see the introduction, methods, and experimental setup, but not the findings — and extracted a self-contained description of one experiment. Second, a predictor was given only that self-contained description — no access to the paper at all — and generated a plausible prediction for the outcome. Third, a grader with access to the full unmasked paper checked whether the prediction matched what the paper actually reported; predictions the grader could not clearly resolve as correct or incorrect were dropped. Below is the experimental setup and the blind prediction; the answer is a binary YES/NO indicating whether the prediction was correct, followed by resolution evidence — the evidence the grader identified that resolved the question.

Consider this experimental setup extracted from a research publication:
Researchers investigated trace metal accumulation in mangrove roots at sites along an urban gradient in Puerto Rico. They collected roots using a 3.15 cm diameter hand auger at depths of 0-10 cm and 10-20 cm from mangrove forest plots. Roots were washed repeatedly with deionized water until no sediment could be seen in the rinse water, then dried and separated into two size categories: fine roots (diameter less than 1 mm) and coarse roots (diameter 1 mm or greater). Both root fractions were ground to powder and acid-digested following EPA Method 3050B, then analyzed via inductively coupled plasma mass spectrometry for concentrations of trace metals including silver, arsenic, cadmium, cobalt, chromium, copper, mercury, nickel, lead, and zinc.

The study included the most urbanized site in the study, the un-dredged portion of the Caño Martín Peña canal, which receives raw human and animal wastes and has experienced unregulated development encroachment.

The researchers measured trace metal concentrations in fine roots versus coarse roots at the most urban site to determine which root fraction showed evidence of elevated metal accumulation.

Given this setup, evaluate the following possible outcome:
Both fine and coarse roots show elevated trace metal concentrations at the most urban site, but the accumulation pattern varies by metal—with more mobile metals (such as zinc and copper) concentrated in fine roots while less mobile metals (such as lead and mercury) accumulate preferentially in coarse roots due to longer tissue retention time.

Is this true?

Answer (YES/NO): NO